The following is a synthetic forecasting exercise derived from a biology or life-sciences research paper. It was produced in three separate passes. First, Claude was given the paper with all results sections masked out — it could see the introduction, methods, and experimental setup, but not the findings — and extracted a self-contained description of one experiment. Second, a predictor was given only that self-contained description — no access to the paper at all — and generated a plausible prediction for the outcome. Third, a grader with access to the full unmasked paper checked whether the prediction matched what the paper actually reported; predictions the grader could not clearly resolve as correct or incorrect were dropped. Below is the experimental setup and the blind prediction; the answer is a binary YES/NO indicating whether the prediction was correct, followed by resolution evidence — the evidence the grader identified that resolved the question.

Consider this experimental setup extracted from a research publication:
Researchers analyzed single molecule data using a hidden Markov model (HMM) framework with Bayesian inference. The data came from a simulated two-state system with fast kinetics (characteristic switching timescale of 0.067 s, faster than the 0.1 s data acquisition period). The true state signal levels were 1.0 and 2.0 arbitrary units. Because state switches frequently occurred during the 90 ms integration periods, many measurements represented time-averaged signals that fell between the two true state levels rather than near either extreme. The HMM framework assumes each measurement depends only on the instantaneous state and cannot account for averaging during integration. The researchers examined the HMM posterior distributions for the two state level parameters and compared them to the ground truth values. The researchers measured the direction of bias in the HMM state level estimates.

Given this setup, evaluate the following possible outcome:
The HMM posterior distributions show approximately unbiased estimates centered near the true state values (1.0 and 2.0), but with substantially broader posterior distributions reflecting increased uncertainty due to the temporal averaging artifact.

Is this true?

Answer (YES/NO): NO